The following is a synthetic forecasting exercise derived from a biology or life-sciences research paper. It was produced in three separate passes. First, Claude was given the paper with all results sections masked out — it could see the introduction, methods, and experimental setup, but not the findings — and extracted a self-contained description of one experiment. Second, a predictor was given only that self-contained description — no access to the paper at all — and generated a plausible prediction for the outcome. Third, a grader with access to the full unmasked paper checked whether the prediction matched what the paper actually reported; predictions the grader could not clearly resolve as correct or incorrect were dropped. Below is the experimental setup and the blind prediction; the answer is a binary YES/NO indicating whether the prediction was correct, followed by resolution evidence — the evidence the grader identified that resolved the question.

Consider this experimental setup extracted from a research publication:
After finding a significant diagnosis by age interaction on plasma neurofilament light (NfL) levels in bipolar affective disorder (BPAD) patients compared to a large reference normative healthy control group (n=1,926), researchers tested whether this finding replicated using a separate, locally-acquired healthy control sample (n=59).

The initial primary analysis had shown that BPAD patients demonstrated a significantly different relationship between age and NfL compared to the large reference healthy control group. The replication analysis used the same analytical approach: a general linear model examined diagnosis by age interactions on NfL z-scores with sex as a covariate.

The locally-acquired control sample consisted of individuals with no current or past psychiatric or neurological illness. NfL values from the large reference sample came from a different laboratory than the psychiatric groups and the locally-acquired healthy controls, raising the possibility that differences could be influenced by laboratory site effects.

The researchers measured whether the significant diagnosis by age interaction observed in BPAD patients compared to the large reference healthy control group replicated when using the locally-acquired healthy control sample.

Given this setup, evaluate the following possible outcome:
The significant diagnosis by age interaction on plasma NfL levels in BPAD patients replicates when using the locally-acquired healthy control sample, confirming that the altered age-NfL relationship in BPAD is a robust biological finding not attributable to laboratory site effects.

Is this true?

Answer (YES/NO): NO